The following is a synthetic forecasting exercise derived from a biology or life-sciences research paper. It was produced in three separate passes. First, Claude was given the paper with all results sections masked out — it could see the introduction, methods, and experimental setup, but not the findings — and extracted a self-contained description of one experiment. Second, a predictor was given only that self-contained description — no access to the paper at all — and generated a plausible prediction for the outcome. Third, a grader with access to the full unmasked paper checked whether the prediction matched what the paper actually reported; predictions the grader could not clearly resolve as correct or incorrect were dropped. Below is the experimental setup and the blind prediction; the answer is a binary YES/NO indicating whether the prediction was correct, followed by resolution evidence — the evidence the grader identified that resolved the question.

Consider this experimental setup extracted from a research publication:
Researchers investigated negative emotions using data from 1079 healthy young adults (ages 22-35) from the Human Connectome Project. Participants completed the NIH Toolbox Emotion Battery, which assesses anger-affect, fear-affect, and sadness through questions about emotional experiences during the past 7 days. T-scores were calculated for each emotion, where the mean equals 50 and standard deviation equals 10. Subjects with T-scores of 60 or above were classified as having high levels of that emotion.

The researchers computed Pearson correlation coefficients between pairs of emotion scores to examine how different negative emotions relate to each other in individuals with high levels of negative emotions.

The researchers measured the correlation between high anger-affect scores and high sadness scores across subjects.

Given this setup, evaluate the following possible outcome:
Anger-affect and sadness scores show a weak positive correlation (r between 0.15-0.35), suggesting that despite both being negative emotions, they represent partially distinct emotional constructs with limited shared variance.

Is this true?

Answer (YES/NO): NO